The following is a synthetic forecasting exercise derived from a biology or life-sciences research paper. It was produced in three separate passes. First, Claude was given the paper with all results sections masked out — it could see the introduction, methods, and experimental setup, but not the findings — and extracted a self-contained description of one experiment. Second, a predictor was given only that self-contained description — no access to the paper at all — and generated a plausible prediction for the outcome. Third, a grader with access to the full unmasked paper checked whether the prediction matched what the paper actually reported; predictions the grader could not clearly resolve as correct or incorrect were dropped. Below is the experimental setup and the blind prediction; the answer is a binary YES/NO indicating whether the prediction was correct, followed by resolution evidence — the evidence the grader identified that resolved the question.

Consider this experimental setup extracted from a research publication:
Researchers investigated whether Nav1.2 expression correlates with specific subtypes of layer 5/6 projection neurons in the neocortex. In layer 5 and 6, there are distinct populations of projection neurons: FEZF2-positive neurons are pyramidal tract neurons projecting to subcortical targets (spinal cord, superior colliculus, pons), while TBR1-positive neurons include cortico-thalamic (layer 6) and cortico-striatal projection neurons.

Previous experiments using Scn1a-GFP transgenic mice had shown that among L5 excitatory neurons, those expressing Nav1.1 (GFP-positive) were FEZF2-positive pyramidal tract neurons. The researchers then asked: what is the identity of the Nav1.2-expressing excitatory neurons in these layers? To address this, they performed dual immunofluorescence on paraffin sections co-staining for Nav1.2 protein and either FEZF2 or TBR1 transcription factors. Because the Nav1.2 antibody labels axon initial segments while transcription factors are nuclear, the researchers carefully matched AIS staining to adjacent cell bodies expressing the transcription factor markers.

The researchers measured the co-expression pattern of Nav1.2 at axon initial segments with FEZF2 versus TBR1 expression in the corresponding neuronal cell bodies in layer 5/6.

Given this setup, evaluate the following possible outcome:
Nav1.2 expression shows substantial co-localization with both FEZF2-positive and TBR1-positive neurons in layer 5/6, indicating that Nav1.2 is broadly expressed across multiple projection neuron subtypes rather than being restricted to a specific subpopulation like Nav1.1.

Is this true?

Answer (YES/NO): NO